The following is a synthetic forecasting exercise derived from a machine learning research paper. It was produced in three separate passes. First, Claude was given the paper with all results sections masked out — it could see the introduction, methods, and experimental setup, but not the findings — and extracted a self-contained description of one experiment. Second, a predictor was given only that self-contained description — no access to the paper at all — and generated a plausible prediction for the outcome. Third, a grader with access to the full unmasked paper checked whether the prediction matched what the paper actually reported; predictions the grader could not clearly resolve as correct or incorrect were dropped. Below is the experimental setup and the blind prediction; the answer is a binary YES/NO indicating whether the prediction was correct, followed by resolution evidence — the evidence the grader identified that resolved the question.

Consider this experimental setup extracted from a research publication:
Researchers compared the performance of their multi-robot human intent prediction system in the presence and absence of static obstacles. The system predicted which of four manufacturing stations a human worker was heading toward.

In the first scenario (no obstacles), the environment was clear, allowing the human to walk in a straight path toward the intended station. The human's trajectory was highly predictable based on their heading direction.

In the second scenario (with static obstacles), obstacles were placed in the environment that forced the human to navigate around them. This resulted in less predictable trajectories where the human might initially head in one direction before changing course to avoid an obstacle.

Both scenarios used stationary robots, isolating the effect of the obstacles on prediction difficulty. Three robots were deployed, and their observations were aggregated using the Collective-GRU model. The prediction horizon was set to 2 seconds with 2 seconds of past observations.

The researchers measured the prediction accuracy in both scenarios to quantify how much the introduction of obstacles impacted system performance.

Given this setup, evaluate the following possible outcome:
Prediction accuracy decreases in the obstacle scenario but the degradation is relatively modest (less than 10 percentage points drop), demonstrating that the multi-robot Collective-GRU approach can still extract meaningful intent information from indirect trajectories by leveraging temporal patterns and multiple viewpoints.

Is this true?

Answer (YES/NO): YES